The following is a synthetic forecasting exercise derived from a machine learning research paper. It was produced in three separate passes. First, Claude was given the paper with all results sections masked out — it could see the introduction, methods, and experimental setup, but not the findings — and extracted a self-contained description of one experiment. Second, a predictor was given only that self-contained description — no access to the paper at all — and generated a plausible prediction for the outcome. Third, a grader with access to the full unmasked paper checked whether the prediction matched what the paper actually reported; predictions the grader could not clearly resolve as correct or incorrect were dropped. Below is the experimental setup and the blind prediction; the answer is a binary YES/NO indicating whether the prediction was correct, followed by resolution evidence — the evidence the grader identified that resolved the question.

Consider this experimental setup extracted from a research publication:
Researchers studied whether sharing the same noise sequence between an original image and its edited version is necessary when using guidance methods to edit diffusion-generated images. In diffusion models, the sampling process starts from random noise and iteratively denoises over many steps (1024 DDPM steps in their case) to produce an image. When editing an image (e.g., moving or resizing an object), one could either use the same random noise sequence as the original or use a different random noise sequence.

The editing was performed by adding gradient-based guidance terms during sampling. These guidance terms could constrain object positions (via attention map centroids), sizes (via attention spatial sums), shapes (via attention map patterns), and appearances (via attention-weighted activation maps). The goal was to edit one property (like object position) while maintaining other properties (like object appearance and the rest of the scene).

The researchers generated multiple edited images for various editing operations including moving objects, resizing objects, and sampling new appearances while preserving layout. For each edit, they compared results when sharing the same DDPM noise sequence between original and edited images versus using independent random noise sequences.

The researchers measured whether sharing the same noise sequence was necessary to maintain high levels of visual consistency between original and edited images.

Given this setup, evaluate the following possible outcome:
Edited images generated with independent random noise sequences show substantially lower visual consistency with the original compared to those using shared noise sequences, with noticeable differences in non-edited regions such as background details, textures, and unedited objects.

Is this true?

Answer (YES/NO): NO